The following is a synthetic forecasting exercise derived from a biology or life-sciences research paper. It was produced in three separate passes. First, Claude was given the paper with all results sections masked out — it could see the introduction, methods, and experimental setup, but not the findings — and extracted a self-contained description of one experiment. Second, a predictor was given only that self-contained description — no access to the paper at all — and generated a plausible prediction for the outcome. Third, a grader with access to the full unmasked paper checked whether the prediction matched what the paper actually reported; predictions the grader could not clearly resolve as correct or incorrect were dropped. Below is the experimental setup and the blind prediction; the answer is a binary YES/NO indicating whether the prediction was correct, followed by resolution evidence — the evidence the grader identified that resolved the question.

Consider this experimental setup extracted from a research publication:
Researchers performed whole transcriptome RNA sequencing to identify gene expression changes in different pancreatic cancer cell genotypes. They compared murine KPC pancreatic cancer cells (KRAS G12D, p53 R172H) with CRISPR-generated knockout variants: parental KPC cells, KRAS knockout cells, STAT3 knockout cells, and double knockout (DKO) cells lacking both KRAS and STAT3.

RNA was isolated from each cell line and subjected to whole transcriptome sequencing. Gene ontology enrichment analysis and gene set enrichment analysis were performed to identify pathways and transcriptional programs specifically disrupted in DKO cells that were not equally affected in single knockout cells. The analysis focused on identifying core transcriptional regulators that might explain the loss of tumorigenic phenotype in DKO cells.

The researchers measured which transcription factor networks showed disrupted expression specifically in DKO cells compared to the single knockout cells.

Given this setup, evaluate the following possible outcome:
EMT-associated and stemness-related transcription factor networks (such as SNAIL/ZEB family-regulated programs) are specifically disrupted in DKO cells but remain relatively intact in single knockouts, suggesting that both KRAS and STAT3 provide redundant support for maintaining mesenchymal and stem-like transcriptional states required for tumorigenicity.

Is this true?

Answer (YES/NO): NO